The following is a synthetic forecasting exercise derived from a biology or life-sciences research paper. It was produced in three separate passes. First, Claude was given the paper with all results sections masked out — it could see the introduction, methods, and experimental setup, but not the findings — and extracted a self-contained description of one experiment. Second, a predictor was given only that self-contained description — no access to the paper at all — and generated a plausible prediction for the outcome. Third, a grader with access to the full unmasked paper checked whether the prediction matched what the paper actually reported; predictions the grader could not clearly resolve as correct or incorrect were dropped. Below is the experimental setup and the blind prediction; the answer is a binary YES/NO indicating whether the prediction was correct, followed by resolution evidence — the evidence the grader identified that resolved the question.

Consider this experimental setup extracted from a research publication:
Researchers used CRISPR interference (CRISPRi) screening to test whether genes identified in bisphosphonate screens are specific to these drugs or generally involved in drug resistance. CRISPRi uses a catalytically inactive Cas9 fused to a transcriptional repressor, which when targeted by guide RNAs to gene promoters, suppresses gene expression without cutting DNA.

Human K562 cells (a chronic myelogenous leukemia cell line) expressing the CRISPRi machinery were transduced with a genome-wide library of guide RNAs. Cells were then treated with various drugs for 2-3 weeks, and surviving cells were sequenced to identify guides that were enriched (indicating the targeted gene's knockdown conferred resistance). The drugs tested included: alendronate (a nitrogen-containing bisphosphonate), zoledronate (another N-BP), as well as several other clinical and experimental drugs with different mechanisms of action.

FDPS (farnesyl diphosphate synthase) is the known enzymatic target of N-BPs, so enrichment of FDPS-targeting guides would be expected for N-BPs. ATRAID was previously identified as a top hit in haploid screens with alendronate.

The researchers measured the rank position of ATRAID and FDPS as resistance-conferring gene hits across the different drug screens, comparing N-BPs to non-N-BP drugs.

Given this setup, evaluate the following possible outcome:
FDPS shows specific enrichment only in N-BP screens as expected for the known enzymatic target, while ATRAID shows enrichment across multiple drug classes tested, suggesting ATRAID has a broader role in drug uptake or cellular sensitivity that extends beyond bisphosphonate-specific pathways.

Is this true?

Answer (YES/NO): NO